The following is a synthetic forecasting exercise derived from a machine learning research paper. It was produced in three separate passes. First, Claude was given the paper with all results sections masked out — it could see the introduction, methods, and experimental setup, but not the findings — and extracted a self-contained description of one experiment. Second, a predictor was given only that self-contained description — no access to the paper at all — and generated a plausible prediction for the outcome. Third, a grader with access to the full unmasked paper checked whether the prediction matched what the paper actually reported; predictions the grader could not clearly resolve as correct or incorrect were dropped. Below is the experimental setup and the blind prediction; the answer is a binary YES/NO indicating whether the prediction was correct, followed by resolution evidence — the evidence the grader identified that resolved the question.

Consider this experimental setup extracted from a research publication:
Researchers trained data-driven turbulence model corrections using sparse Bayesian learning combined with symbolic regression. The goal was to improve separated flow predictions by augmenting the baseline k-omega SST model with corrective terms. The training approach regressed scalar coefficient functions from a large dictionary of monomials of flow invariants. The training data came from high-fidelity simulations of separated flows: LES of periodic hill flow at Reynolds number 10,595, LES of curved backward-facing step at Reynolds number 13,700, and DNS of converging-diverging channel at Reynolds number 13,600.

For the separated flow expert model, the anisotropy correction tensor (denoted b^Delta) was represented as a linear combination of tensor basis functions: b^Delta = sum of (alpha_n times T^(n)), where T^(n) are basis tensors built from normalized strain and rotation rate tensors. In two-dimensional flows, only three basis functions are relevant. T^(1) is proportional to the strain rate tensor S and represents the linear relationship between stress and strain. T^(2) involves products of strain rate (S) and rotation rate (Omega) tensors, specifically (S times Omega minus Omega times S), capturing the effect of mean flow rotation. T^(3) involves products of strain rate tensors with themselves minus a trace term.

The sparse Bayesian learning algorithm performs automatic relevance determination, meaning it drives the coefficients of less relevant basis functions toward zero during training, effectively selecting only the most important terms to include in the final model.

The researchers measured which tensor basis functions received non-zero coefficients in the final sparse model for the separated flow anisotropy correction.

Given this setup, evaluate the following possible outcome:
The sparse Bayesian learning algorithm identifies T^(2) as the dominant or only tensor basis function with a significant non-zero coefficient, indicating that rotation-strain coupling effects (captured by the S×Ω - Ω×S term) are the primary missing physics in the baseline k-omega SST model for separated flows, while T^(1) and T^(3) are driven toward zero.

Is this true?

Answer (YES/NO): YES